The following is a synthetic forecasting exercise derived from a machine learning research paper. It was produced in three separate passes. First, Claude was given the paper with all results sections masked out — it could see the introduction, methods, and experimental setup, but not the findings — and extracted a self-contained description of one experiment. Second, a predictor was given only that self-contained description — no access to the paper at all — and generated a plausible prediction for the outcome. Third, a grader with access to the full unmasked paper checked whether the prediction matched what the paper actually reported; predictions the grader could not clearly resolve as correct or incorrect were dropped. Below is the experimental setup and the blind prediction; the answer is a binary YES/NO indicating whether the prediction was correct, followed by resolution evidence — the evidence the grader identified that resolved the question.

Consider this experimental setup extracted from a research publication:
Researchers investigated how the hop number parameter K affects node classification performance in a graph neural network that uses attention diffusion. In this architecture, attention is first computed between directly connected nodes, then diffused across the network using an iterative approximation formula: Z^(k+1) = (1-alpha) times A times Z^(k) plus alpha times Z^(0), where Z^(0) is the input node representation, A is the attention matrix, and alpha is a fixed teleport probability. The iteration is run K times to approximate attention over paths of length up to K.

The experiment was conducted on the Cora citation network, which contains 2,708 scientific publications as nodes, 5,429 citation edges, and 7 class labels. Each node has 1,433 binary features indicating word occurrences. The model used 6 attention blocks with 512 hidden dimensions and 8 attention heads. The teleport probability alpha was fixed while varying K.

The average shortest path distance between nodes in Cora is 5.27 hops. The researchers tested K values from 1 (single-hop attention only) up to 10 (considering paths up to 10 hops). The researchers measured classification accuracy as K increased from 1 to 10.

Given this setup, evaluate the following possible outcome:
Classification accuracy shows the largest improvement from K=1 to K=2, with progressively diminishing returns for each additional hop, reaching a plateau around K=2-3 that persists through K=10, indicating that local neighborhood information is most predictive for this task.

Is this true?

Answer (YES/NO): NO